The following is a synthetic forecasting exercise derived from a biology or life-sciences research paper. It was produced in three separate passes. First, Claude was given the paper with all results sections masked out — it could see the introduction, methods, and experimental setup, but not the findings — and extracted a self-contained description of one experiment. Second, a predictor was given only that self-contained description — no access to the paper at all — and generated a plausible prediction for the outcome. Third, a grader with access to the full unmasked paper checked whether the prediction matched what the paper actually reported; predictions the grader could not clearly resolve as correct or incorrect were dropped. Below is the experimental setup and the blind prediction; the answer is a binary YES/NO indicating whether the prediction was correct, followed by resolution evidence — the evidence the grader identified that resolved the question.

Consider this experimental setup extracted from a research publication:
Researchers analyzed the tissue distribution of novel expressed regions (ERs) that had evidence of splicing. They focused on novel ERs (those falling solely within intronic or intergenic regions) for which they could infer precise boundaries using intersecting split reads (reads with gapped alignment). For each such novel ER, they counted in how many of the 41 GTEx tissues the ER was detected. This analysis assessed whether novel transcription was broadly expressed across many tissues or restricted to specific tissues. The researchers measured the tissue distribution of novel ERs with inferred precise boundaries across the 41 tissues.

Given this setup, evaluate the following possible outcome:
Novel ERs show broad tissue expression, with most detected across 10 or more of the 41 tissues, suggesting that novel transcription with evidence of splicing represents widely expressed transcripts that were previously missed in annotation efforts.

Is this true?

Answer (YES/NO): NO